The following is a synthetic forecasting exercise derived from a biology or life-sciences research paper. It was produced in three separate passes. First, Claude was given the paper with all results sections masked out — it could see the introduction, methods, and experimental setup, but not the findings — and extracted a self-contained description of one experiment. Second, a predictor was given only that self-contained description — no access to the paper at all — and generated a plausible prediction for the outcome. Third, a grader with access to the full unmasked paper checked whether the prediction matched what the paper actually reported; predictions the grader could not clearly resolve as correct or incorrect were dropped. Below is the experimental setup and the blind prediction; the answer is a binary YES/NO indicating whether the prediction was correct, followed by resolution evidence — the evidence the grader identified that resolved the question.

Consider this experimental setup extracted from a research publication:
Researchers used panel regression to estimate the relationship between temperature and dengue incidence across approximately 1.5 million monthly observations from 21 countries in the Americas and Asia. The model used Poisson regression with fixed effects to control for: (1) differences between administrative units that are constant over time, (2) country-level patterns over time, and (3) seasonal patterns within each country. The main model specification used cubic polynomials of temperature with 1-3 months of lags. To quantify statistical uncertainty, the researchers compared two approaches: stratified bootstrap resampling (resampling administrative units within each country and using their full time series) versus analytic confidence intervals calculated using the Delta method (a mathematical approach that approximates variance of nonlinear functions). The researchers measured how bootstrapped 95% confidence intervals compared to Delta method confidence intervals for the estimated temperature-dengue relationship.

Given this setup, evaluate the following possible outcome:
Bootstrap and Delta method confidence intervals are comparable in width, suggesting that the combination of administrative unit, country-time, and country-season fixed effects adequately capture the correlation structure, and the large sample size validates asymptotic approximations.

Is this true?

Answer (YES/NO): YES